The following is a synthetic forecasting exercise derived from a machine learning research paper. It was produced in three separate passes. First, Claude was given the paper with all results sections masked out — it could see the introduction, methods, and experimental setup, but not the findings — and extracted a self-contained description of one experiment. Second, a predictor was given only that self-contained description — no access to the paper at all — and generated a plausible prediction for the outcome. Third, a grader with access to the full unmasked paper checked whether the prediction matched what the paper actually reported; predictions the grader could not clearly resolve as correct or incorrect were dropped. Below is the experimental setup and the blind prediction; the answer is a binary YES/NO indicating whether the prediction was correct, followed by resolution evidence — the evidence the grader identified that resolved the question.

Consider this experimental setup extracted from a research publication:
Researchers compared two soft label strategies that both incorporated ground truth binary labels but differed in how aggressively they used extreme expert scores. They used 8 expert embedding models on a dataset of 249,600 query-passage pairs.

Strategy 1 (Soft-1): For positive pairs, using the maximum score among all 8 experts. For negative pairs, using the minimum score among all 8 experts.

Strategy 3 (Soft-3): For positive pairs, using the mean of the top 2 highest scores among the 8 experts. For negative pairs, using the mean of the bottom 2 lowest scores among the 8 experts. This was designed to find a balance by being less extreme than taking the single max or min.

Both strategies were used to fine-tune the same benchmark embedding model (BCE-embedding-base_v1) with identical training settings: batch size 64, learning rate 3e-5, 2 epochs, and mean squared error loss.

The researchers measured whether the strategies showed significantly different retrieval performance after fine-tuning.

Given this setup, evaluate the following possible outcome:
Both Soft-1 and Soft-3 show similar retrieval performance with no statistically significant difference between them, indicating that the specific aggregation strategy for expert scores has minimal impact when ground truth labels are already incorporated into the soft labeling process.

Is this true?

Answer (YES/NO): YES